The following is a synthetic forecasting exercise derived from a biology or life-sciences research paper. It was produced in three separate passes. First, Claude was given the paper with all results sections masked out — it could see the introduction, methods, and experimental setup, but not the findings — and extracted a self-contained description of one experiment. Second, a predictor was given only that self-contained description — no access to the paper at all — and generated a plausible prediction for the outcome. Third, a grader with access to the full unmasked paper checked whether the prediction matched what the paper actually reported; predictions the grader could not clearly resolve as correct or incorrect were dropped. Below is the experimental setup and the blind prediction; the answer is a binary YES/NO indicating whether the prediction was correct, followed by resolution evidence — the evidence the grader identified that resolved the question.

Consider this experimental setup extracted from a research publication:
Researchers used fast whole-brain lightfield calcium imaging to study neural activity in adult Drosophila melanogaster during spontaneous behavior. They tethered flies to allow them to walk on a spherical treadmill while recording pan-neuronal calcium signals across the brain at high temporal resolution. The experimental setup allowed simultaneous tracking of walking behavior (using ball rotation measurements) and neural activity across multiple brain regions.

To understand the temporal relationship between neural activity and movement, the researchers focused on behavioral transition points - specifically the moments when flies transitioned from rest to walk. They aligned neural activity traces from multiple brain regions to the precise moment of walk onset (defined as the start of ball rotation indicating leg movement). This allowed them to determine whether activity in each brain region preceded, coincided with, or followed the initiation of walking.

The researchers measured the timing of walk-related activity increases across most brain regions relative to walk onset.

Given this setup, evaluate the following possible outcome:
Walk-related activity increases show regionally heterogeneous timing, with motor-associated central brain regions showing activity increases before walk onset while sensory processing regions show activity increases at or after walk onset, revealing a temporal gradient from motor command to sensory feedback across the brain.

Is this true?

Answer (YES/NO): NO